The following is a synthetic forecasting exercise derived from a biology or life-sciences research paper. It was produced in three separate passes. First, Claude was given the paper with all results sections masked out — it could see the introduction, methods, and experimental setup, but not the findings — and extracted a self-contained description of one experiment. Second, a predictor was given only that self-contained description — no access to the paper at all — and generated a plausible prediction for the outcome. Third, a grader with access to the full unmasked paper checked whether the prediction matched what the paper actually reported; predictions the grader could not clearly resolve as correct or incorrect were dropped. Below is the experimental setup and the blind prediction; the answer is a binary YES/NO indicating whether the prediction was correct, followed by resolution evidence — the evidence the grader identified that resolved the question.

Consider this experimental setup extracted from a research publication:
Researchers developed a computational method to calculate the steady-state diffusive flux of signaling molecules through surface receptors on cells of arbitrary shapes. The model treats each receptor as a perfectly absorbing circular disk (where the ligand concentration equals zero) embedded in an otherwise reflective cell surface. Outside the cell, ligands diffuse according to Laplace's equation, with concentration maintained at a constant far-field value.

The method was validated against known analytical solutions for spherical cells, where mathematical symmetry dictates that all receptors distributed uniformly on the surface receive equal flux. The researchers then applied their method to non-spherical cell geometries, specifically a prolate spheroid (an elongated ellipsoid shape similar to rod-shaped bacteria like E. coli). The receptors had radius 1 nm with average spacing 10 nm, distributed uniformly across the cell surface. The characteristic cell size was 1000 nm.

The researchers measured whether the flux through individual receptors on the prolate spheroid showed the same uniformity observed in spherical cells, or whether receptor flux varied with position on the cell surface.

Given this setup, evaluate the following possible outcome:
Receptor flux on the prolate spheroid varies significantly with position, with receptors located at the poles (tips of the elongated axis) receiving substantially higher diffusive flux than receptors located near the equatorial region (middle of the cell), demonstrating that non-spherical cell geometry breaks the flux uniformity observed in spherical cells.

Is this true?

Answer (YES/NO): YES